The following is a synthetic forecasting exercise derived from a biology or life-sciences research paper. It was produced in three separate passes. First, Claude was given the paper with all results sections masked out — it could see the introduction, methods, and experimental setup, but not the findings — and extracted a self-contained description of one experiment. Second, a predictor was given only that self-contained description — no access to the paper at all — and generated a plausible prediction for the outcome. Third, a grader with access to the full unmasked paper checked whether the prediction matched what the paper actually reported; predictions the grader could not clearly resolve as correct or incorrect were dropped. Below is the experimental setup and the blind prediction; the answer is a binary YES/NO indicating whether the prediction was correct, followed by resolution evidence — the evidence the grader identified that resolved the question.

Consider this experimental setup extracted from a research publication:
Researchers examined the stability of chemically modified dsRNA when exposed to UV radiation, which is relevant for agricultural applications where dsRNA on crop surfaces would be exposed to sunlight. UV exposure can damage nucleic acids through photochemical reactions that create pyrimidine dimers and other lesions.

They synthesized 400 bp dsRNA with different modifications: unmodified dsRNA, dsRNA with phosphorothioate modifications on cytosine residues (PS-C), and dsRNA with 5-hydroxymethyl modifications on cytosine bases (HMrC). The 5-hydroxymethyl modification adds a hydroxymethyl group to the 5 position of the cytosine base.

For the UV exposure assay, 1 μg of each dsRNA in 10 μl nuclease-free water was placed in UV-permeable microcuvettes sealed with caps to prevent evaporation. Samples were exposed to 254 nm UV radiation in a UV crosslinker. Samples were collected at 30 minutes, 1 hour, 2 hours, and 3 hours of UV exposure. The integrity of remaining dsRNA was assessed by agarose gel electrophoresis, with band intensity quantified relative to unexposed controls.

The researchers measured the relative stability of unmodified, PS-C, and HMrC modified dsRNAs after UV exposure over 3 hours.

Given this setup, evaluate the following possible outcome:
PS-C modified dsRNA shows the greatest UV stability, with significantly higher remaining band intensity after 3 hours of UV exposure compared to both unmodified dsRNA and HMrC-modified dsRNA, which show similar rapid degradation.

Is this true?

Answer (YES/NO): NO